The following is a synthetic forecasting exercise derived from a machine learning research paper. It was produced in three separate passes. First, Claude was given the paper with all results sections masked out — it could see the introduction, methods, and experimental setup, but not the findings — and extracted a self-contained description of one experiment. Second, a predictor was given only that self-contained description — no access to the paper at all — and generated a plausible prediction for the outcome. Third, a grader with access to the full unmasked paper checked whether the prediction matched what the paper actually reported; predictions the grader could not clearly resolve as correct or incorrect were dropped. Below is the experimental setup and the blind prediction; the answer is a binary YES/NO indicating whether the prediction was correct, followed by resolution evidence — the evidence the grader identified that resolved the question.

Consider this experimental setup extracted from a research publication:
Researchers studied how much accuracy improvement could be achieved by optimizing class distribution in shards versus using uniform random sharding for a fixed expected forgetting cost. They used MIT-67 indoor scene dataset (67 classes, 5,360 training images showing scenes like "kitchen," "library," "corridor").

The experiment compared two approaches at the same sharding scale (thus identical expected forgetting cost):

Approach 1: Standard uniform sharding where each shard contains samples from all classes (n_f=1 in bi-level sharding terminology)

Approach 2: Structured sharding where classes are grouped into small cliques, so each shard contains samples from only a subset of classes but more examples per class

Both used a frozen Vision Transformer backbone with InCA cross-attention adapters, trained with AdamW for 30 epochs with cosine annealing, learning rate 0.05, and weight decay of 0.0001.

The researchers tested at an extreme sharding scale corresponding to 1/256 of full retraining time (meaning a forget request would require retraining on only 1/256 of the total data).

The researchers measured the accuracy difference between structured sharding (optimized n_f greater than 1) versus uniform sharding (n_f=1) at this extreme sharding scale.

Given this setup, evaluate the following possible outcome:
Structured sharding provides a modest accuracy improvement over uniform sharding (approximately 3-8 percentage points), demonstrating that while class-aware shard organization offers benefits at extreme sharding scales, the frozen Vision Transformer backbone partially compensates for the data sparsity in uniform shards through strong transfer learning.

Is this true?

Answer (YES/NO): NO